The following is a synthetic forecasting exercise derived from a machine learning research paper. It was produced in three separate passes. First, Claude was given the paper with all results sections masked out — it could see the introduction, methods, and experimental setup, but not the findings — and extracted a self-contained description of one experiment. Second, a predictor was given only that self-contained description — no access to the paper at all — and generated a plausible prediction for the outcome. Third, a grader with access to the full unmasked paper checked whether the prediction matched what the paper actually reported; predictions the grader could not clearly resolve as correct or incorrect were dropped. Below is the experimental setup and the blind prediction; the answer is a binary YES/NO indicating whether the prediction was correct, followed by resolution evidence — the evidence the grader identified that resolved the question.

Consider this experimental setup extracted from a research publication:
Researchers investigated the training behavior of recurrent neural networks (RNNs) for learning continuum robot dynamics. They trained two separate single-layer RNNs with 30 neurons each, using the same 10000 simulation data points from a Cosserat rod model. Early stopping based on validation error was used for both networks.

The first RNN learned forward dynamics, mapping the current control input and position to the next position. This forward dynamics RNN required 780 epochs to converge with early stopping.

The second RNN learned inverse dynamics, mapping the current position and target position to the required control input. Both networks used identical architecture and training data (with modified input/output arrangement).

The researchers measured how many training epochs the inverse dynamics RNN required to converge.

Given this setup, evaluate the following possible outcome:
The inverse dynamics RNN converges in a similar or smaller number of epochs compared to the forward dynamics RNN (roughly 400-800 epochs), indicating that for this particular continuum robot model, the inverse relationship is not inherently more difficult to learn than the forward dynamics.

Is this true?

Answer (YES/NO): YES